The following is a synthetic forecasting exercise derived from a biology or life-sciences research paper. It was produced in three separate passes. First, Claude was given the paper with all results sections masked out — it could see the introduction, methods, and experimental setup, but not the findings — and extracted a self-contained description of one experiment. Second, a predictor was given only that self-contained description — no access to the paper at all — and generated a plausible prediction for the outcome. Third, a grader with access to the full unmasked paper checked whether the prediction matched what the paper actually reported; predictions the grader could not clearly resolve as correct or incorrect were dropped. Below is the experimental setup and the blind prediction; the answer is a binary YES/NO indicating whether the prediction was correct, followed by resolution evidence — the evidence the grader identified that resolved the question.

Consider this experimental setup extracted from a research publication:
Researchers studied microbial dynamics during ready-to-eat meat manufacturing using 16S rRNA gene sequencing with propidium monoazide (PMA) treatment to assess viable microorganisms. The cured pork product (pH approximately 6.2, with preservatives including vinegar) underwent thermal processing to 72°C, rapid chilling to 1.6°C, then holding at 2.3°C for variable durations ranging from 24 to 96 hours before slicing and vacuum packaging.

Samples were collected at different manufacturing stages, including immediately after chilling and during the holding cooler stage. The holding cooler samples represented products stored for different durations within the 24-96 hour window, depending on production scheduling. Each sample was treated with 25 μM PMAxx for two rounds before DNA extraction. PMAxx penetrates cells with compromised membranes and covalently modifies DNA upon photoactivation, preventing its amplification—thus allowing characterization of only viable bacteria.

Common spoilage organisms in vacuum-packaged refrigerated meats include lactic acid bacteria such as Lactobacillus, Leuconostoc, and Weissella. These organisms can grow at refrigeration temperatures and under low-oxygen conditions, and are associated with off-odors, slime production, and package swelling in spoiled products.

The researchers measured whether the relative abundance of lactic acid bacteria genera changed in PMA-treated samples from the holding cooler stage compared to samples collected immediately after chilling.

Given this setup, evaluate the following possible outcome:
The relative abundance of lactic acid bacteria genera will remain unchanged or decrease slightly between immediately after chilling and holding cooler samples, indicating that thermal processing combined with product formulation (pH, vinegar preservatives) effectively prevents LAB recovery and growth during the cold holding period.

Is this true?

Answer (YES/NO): YES